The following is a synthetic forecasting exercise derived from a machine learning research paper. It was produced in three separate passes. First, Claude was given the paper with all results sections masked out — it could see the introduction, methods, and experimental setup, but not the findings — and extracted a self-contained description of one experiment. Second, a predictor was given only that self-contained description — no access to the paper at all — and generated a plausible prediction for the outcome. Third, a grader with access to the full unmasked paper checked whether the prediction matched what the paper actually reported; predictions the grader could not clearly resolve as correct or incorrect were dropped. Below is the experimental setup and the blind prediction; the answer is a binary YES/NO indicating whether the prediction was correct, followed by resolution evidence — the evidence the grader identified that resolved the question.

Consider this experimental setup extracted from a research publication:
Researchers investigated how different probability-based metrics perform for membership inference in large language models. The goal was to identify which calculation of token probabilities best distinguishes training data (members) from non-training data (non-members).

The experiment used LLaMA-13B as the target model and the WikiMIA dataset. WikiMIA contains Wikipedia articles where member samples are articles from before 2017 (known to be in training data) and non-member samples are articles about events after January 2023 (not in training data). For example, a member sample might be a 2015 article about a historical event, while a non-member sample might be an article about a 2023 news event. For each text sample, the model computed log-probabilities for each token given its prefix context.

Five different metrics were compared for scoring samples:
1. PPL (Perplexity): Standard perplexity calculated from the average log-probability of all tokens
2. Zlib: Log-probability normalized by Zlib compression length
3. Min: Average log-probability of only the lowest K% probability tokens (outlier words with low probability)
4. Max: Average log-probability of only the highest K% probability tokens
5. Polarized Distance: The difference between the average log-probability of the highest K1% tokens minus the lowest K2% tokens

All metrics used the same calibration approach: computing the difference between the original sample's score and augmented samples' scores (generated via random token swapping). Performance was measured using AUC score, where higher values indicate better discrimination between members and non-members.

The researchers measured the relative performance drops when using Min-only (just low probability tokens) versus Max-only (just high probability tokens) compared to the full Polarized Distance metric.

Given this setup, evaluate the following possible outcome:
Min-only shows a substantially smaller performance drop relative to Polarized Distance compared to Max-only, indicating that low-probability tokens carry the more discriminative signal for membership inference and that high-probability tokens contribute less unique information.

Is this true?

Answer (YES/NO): YES